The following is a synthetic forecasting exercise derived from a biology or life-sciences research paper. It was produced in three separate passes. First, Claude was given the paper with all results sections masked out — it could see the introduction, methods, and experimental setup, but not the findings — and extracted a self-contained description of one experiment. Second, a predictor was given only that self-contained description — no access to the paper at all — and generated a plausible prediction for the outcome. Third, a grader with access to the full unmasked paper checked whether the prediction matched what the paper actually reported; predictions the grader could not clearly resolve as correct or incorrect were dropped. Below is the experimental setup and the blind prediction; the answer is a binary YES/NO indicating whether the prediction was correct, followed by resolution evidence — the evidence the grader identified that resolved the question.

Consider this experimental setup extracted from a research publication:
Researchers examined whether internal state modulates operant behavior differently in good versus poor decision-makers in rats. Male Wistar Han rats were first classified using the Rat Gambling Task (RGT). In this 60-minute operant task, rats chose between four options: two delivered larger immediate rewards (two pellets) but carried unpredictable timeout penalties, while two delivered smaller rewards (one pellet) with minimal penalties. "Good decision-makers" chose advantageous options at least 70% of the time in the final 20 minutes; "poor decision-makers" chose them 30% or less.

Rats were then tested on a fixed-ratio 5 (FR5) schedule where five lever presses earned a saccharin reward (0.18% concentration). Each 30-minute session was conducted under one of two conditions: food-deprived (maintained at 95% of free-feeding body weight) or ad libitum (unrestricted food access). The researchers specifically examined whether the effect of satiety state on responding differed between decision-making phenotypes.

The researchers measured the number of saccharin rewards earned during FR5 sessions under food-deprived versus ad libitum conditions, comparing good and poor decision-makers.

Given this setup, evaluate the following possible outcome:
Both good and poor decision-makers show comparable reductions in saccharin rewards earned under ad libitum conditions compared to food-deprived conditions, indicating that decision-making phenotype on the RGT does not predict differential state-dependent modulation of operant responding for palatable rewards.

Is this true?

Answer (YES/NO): NO